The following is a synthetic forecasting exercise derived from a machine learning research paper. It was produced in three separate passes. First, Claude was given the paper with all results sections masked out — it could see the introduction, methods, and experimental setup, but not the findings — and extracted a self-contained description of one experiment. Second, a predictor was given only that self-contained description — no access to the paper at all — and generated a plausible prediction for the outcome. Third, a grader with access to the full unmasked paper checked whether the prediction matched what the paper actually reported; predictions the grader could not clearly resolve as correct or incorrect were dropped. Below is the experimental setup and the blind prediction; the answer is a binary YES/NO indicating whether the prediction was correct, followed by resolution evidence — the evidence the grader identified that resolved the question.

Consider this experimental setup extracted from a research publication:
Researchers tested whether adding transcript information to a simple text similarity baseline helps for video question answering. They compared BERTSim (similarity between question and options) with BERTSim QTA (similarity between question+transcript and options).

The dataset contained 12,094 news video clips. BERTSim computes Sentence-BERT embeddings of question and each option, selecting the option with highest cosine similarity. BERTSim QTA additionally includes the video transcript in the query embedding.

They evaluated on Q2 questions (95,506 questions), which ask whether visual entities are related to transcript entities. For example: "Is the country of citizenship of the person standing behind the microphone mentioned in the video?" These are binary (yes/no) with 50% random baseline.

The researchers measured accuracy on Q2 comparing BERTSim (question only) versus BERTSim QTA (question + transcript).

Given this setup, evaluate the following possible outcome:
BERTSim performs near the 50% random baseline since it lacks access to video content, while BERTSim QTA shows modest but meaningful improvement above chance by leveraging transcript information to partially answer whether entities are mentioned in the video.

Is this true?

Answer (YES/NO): YES